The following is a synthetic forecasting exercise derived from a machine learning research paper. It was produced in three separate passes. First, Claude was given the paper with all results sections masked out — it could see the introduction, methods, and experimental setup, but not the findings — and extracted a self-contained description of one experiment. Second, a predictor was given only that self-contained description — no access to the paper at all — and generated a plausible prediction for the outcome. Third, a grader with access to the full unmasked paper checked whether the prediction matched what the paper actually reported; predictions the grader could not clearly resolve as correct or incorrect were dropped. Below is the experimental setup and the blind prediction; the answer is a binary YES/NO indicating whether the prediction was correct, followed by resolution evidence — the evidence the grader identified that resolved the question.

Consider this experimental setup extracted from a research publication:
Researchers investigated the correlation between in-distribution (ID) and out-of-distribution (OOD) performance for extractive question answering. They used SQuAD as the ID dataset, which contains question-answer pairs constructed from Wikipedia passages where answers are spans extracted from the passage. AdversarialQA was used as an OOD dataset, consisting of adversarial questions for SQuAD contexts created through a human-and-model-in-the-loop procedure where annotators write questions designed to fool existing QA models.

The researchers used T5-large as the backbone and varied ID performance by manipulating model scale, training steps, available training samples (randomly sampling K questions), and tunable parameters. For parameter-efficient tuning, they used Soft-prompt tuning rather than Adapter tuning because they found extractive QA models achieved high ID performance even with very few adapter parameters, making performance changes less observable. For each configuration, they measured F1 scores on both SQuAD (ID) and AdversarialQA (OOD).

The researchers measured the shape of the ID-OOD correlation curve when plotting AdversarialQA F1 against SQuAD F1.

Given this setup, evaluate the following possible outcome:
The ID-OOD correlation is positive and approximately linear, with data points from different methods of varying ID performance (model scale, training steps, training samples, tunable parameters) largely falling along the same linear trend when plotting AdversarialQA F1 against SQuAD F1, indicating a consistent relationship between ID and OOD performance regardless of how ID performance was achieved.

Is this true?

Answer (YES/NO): NO